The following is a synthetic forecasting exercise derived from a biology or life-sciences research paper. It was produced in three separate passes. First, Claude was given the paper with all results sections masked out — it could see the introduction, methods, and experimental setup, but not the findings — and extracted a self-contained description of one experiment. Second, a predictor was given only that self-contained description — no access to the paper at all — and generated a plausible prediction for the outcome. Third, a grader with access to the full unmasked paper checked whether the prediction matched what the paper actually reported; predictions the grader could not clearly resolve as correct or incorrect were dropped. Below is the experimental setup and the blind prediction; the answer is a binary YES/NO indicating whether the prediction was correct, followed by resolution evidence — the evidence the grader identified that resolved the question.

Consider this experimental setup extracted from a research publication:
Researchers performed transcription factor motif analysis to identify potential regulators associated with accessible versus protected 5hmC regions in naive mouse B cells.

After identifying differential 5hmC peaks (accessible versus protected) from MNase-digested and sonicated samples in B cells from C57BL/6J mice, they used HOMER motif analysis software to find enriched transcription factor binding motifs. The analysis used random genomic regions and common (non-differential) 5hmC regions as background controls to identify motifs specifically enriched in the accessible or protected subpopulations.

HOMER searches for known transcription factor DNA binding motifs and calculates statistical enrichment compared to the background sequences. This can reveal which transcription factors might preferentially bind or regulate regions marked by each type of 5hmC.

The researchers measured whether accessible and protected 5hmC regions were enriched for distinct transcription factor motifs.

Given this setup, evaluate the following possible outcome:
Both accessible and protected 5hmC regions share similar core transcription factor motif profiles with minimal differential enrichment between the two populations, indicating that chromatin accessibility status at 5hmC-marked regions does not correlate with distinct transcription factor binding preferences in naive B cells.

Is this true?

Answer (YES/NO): NO